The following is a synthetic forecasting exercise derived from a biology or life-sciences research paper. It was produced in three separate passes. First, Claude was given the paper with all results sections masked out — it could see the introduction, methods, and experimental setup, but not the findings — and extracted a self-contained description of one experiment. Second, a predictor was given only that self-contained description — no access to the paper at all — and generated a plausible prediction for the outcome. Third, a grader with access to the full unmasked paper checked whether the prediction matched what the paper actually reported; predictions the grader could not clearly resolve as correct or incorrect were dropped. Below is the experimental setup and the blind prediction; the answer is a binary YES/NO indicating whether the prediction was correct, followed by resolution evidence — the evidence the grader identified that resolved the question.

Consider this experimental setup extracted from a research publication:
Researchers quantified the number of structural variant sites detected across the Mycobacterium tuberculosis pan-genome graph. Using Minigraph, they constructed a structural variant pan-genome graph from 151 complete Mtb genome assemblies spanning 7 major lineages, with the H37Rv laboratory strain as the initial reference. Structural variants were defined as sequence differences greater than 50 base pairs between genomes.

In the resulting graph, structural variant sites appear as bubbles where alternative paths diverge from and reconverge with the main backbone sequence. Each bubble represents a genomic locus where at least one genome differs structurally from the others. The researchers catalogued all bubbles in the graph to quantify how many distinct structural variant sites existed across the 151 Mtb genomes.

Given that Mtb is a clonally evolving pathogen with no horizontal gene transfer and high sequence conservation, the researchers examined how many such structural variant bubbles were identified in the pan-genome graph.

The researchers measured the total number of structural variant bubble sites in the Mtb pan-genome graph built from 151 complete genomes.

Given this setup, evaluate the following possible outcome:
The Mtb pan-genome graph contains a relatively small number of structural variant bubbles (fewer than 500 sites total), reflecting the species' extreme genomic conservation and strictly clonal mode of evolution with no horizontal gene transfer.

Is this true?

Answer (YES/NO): NO